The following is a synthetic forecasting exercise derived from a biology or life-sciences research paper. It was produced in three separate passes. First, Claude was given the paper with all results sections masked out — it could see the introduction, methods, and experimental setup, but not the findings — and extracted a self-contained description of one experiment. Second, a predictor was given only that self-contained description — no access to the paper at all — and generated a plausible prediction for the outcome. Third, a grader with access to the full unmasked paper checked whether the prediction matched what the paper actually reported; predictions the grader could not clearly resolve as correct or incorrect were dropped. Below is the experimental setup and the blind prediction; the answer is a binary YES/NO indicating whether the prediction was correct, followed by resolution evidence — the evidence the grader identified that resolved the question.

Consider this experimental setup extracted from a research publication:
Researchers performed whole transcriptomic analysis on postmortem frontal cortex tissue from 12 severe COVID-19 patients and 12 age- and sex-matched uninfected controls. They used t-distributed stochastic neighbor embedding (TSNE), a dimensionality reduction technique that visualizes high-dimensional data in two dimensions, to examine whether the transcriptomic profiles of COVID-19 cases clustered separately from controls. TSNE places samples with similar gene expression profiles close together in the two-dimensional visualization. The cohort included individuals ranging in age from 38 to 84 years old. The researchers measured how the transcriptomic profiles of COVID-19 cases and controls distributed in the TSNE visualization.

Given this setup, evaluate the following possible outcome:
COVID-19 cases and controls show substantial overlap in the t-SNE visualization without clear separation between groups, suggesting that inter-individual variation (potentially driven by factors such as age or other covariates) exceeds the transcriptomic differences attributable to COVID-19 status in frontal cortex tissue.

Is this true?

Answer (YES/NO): NO